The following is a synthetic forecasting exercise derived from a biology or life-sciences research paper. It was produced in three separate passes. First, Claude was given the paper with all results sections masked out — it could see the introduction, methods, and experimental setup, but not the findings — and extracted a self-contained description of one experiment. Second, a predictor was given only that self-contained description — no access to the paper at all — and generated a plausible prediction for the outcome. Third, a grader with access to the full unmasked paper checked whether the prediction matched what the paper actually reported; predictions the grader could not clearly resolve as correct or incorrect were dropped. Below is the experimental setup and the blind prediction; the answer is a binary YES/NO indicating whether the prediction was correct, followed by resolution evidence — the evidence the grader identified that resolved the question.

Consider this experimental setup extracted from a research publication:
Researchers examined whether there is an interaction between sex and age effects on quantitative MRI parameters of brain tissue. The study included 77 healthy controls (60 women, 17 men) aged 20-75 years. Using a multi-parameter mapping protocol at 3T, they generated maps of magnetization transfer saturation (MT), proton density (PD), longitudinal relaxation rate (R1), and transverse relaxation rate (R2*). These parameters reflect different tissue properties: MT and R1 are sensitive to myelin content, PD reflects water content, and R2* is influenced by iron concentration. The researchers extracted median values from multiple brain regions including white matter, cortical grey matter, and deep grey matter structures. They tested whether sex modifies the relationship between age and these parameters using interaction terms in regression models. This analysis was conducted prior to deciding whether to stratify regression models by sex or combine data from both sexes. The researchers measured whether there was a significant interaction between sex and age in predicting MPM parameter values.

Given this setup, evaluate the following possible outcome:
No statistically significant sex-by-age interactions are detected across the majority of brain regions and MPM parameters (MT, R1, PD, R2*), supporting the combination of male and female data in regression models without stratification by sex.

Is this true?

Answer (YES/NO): YES